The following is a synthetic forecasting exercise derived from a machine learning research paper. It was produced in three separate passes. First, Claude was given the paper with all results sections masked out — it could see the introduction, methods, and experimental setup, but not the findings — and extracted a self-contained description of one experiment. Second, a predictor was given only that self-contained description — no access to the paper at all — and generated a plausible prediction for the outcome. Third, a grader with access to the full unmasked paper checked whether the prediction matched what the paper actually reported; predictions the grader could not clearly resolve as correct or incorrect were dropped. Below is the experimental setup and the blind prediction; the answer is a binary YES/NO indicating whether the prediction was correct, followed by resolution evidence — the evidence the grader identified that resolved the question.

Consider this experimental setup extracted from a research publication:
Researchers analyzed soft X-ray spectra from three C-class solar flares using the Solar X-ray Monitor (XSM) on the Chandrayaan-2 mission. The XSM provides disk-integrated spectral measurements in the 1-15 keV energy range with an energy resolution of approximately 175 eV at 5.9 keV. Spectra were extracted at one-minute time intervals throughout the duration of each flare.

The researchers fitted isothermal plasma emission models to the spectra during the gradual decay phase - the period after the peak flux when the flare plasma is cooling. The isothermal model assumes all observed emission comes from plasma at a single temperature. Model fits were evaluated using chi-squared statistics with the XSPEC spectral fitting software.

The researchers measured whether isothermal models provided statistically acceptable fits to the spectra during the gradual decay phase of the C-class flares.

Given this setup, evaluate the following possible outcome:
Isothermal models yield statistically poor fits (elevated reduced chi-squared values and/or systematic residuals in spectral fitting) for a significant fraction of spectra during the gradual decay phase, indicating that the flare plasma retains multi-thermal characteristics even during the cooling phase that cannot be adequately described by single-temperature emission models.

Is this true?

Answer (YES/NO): NO